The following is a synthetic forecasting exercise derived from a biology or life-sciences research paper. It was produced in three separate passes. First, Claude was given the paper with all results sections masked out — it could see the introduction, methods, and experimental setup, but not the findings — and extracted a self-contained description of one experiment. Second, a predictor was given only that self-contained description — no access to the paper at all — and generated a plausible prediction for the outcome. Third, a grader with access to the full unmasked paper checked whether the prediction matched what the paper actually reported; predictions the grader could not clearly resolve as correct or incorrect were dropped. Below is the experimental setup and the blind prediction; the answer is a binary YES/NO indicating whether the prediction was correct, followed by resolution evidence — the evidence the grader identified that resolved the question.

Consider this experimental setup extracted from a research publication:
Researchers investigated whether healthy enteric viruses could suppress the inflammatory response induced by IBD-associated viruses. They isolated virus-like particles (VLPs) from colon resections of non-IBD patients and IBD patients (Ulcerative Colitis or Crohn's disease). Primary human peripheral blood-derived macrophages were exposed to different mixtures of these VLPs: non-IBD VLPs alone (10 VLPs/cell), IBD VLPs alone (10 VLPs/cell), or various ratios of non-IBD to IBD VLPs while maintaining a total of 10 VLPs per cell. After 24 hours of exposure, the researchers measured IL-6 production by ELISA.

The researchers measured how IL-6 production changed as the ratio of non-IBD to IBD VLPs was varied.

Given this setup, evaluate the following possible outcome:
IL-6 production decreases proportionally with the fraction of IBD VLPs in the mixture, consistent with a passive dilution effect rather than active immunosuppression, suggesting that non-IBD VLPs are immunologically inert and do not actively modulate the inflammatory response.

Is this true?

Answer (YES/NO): NO